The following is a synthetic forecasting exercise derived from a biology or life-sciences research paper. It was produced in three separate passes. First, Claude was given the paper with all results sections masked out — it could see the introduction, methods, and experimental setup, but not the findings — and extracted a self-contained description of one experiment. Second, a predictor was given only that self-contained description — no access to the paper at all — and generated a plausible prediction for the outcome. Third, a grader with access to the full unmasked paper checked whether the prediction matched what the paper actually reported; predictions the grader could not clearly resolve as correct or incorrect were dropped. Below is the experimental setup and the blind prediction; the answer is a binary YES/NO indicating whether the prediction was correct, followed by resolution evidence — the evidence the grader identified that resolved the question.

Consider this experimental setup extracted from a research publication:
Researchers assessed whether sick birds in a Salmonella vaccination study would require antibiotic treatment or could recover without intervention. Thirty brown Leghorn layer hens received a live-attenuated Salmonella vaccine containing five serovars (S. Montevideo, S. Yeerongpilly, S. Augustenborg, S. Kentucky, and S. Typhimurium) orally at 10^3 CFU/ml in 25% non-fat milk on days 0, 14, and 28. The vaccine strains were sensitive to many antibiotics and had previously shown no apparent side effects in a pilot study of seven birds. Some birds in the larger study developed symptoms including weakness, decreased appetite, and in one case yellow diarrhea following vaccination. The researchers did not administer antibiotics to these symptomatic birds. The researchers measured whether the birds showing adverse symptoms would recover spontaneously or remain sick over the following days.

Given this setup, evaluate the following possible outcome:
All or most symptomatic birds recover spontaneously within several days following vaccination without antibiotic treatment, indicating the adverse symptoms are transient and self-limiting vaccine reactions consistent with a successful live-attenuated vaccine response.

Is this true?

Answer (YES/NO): YES